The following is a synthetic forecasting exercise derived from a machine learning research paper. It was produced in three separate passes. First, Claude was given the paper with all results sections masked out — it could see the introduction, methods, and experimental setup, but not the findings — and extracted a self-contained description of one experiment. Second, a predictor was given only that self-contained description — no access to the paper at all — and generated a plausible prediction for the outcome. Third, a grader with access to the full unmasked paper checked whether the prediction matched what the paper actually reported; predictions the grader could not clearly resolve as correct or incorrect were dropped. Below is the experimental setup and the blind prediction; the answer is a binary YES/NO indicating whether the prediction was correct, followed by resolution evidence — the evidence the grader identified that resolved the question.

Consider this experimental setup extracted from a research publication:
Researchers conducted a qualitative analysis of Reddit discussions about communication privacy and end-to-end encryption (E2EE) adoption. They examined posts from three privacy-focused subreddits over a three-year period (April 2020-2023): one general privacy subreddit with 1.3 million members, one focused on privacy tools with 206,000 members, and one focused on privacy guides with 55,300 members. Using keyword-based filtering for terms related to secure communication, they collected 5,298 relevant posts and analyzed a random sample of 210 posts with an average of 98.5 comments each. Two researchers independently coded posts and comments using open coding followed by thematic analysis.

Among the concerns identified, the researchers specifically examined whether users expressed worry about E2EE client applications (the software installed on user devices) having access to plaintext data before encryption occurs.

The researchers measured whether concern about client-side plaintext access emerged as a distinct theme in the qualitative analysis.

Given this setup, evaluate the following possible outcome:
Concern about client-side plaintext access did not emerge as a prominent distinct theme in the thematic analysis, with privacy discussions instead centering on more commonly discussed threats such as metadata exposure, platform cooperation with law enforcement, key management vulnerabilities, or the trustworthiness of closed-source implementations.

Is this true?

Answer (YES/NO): NO